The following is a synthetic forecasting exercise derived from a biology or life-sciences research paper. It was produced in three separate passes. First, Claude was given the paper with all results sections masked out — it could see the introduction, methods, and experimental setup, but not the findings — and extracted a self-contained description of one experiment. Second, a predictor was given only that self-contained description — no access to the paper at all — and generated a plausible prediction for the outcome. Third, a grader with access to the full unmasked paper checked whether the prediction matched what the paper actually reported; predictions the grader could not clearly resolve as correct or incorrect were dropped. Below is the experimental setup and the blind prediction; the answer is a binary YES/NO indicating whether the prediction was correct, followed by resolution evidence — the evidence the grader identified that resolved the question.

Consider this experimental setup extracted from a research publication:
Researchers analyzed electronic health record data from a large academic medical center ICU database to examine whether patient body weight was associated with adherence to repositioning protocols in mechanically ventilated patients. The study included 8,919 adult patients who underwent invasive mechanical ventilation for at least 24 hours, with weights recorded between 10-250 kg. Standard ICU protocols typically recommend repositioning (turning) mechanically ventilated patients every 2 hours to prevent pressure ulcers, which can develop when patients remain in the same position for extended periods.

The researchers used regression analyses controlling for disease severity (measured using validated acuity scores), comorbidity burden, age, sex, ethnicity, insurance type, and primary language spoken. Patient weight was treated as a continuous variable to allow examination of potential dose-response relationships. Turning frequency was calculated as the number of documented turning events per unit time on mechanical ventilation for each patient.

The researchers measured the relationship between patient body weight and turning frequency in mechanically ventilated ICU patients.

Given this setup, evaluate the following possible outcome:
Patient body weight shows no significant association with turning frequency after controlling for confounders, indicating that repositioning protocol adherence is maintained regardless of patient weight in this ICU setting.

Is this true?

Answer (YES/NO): NO